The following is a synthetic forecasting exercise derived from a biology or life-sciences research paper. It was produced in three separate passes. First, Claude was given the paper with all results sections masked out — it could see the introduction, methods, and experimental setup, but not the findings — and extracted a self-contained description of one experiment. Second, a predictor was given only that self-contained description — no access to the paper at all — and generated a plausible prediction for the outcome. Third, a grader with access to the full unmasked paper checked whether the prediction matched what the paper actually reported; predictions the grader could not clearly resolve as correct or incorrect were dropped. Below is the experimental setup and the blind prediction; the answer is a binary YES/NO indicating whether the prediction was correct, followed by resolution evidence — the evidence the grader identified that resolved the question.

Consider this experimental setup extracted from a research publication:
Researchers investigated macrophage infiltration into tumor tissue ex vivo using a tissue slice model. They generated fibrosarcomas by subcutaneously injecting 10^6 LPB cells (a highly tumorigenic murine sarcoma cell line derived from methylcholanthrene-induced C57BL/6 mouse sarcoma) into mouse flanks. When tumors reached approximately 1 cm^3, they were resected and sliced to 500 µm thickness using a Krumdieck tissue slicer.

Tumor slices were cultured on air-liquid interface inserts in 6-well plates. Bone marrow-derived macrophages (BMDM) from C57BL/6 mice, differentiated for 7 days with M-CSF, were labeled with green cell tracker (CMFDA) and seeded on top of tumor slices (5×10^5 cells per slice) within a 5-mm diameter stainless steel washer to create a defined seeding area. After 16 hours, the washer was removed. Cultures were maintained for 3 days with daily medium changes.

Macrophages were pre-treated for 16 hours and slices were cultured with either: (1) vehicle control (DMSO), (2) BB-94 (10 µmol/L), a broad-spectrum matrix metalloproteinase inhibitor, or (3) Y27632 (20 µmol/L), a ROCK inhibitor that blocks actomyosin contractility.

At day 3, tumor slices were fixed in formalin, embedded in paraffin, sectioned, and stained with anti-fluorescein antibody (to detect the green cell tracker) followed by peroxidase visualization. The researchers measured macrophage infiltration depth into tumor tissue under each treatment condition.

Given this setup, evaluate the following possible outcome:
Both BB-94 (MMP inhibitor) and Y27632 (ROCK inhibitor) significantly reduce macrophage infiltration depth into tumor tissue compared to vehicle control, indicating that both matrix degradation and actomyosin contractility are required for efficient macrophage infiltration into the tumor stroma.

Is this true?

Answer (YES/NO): NO